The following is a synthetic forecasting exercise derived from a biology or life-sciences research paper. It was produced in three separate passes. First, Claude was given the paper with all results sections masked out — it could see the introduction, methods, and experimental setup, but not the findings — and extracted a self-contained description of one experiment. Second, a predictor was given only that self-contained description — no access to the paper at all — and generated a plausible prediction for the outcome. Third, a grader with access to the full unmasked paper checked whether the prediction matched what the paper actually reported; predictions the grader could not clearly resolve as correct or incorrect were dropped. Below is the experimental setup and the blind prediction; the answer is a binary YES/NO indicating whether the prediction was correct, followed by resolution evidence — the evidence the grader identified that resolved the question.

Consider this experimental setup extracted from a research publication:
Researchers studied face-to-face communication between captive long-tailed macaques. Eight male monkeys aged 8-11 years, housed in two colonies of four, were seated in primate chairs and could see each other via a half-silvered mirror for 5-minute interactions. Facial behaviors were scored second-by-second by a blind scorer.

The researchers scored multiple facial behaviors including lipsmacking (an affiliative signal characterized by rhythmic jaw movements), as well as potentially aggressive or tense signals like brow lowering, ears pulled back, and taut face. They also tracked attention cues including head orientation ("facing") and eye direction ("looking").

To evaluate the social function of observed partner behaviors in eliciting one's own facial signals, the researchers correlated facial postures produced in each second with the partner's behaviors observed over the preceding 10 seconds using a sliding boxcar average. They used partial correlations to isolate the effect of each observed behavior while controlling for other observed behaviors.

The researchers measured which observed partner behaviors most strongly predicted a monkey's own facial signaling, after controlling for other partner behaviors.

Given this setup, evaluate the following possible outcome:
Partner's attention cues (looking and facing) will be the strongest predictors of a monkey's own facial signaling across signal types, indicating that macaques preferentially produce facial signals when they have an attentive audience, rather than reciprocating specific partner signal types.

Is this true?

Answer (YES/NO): NO